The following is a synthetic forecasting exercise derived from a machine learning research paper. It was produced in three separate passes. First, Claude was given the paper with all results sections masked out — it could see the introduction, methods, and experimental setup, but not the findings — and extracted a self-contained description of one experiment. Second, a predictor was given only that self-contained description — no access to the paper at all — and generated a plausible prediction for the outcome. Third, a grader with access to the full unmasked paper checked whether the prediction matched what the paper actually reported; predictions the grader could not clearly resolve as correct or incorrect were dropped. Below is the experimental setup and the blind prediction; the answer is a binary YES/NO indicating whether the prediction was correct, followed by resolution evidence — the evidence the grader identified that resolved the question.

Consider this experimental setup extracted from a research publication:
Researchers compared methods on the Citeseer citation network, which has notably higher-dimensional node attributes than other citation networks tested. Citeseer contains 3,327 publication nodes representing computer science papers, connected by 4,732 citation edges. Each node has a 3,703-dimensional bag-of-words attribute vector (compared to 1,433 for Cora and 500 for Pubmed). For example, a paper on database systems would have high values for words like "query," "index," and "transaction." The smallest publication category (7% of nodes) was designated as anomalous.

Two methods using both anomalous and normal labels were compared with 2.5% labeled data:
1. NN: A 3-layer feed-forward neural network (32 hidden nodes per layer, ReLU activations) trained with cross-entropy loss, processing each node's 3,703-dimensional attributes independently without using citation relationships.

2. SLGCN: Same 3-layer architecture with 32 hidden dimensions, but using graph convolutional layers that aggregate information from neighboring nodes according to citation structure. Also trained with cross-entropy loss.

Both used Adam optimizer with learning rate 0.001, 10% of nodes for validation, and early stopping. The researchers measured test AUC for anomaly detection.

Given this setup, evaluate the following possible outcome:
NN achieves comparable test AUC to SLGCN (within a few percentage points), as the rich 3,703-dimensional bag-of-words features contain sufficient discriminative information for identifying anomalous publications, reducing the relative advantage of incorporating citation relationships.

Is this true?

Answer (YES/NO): NO